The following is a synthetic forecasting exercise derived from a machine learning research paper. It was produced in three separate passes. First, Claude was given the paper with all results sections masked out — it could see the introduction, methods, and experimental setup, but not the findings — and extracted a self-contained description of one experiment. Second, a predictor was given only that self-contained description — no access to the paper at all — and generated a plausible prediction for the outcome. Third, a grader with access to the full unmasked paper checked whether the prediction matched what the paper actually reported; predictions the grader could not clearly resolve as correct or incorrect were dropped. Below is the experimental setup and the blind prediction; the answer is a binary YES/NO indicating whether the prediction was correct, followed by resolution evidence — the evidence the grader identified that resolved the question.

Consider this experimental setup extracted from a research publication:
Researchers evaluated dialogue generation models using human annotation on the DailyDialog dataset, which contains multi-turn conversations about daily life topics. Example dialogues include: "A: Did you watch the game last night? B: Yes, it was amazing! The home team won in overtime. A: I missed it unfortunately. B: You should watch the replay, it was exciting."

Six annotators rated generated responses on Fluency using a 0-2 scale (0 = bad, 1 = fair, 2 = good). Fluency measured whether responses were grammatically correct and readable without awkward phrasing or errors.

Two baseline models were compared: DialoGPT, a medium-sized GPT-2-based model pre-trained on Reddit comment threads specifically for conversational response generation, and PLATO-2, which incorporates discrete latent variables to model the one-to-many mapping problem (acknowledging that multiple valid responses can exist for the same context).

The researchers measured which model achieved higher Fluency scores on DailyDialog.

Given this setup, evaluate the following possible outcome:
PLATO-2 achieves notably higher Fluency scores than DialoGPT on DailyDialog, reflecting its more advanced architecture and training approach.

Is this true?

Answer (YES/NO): NO